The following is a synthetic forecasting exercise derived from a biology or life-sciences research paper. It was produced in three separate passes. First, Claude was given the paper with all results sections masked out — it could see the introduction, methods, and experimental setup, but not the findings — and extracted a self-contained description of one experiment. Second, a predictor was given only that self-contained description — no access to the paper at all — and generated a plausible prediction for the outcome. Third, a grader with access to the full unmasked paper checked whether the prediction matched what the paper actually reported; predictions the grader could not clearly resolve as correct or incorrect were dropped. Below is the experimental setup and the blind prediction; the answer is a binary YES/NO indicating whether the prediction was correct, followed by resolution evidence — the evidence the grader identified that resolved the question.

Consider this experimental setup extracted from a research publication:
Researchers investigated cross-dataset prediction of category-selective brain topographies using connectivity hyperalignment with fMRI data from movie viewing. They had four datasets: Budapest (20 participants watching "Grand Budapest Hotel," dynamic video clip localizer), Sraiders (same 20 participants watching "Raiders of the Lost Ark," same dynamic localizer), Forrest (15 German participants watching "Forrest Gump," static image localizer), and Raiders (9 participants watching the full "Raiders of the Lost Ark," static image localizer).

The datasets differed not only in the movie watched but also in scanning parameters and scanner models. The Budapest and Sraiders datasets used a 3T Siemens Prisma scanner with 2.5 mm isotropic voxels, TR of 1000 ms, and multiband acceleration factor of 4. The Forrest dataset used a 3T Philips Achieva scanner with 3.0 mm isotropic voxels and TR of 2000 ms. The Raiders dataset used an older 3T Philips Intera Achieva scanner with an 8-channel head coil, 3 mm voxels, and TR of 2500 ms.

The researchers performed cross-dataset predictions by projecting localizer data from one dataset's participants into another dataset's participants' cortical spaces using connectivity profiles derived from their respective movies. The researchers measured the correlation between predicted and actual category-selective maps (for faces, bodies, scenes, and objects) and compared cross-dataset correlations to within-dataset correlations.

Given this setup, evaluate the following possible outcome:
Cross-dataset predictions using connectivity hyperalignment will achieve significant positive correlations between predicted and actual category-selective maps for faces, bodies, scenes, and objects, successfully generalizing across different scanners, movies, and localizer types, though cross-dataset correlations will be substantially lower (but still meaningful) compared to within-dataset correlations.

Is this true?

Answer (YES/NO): NO